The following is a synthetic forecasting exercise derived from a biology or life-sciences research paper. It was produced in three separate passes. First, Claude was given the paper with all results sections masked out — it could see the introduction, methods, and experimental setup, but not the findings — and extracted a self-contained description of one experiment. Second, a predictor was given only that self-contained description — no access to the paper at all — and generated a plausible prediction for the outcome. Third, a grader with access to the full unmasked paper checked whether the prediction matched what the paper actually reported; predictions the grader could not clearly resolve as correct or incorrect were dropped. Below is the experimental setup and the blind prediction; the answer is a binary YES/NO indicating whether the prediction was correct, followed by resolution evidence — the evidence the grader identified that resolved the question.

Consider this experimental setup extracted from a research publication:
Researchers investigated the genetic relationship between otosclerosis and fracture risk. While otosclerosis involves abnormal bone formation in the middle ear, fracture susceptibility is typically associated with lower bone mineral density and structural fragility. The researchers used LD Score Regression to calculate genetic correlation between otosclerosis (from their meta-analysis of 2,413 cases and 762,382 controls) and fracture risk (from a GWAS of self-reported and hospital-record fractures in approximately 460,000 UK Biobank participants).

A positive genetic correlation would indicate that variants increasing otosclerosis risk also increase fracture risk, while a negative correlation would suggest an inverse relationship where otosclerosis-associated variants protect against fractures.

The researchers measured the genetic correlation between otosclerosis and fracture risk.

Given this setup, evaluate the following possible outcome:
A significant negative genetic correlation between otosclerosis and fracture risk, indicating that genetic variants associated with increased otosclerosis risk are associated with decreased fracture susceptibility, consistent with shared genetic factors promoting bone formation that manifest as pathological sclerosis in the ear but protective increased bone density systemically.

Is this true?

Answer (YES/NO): NO